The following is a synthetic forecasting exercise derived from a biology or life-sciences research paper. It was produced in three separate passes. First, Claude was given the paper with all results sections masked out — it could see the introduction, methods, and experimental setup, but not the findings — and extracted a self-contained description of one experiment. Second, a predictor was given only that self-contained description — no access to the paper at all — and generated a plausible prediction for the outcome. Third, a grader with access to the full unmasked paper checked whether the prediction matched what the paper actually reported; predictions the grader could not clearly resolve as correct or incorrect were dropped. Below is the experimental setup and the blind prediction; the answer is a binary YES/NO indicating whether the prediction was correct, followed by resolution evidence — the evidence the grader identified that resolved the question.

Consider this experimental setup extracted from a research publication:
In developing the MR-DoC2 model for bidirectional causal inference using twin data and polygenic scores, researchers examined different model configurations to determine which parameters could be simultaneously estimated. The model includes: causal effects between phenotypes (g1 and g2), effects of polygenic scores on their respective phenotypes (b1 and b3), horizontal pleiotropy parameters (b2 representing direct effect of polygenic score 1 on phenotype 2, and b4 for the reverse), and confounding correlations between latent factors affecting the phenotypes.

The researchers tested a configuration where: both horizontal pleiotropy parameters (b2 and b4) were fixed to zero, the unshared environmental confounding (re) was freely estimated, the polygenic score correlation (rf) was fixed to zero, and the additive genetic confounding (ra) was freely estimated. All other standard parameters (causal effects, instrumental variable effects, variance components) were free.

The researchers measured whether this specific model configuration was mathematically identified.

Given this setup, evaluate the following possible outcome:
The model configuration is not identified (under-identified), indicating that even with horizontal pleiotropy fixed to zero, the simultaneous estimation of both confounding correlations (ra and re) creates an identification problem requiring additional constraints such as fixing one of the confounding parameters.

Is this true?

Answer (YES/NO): NO